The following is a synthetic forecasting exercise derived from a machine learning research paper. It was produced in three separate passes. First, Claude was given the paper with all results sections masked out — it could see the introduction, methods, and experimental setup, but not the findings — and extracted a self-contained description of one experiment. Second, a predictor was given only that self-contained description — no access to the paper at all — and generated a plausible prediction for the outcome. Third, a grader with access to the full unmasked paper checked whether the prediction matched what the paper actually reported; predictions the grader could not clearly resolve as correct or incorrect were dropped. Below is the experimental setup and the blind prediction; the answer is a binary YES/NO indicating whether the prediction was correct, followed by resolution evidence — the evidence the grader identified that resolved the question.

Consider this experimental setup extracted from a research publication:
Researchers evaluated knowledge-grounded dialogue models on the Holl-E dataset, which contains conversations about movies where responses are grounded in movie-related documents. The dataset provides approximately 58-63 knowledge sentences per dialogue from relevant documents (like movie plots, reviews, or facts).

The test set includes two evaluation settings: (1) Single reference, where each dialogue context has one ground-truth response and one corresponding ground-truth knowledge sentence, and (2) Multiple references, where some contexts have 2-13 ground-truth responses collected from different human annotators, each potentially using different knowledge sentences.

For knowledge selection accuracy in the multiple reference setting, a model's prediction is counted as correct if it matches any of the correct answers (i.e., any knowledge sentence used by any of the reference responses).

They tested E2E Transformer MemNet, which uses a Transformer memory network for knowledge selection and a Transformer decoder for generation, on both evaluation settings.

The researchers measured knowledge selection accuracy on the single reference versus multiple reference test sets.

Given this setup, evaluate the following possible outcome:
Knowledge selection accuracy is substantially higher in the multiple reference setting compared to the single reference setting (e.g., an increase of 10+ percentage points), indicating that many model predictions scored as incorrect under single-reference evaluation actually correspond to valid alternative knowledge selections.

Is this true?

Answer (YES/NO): NO